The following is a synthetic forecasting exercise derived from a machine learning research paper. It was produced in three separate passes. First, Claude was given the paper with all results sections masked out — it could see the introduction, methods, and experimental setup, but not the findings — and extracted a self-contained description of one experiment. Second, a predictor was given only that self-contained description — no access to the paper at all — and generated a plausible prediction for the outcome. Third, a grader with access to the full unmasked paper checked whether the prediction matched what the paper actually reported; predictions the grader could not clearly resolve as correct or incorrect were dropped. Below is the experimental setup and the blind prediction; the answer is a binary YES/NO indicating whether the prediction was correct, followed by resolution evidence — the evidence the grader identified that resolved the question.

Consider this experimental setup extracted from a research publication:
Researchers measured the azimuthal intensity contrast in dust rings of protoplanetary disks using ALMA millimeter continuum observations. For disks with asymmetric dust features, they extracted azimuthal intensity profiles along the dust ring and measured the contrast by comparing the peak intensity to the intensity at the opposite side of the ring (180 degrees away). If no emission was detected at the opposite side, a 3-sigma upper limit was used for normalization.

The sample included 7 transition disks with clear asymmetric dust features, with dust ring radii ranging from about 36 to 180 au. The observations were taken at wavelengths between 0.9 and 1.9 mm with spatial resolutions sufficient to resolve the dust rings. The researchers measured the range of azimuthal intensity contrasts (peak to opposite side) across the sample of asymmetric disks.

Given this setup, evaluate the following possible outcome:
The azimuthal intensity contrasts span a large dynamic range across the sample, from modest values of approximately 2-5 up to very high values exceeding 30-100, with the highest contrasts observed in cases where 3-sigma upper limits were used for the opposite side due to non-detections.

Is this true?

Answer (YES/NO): YES